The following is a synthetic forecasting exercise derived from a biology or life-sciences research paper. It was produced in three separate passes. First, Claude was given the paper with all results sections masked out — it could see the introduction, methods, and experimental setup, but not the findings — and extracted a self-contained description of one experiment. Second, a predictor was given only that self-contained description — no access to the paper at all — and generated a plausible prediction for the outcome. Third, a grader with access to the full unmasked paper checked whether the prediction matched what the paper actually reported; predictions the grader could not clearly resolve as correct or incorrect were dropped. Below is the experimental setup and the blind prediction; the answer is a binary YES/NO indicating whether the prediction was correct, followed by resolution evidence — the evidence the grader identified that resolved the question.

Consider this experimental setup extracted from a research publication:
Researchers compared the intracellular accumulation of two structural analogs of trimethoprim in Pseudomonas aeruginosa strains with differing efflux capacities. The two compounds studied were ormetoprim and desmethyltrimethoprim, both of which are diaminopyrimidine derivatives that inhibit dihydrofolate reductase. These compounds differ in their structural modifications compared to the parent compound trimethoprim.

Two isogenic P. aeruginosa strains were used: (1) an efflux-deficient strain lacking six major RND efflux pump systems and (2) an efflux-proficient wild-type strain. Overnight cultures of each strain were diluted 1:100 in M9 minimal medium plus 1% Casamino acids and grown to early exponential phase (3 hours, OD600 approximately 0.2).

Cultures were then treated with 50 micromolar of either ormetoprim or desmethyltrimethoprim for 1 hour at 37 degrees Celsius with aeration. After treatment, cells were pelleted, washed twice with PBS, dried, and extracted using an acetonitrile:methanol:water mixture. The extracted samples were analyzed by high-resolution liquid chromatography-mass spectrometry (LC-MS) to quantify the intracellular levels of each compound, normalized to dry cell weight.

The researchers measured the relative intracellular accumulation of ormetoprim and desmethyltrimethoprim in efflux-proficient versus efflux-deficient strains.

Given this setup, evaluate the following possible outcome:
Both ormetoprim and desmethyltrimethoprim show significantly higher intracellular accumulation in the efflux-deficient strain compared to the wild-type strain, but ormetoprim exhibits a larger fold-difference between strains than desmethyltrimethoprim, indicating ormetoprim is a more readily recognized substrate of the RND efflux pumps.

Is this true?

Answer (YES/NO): NO